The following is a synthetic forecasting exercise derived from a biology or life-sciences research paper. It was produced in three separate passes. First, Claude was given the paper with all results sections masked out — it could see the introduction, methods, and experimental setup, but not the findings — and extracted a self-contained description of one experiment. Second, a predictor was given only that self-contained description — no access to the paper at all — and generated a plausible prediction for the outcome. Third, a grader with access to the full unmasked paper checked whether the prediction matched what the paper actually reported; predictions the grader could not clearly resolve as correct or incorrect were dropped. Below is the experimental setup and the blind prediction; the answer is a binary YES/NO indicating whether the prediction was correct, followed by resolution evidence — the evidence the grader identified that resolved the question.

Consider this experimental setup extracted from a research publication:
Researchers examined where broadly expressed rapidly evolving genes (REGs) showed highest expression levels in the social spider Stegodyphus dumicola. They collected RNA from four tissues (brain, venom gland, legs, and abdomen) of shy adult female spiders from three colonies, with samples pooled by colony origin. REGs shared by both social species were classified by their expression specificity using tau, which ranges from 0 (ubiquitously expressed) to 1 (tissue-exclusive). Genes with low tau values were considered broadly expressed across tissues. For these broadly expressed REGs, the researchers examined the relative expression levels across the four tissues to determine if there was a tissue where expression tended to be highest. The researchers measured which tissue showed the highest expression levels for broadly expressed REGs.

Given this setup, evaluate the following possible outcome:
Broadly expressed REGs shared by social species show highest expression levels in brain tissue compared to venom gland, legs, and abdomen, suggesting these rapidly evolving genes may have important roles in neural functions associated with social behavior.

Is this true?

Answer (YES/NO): NO